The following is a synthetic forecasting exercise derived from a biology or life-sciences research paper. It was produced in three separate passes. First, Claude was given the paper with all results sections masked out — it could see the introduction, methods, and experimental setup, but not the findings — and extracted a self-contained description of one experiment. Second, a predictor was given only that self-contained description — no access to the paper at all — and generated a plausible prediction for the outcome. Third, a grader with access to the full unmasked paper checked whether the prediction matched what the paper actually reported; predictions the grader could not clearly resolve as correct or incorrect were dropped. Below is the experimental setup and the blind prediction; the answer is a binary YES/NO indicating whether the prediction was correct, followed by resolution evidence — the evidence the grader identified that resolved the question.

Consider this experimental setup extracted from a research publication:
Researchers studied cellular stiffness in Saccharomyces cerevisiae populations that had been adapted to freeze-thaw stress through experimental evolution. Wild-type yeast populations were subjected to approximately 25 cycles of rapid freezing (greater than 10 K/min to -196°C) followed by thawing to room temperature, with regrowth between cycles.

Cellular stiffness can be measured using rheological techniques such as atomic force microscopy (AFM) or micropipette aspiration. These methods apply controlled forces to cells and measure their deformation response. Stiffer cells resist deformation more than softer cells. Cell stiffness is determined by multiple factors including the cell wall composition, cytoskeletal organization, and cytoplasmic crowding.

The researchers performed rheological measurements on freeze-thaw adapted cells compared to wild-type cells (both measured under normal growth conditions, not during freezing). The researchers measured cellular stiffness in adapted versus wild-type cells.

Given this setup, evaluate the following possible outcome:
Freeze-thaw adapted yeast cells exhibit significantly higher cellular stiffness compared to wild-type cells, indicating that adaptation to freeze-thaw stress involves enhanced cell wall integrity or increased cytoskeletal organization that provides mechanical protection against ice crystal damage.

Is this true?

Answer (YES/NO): NO